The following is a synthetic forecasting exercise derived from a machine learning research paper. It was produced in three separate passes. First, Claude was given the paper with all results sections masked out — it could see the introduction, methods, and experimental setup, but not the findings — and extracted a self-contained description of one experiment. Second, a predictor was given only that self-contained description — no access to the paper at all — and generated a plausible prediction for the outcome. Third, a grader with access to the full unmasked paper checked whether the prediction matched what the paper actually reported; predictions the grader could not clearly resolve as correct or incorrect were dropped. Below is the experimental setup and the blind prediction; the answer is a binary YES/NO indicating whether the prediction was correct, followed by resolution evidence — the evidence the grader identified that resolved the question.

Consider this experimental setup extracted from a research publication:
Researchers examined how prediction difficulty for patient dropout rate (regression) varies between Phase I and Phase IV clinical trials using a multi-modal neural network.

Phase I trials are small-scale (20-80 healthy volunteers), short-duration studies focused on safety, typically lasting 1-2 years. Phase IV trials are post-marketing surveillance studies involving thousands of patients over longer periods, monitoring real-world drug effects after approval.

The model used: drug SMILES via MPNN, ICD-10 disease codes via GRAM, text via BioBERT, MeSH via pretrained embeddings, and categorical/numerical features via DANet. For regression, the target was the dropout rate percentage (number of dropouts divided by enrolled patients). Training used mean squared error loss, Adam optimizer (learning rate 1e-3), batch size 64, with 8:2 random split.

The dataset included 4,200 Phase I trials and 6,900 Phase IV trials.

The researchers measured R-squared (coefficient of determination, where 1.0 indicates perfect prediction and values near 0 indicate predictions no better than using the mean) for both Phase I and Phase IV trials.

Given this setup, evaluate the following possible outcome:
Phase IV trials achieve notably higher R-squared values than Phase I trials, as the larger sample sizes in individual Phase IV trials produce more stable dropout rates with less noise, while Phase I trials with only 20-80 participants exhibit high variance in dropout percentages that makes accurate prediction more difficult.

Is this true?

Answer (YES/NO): NO